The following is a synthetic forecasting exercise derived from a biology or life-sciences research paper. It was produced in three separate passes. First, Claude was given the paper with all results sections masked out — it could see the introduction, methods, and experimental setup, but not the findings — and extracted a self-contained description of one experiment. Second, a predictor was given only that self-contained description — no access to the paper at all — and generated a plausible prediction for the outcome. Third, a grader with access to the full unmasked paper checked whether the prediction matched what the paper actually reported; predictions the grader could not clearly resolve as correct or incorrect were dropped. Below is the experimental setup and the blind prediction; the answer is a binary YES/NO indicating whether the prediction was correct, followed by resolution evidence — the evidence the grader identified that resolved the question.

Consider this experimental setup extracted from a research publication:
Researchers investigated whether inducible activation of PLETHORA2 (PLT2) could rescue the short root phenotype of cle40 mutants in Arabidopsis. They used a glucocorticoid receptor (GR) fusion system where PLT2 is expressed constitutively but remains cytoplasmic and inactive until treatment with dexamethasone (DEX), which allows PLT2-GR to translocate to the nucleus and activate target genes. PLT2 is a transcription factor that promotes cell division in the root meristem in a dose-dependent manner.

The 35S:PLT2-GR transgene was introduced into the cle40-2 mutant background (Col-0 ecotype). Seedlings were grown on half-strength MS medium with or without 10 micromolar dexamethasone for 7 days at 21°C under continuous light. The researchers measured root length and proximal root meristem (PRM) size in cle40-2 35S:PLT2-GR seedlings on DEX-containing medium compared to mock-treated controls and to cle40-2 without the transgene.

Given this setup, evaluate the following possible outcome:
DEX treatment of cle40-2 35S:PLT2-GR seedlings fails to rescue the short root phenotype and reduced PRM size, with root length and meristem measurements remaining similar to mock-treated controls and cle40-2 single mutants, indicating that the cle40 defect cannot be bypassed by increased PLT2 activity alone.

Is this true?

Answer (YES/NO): NO